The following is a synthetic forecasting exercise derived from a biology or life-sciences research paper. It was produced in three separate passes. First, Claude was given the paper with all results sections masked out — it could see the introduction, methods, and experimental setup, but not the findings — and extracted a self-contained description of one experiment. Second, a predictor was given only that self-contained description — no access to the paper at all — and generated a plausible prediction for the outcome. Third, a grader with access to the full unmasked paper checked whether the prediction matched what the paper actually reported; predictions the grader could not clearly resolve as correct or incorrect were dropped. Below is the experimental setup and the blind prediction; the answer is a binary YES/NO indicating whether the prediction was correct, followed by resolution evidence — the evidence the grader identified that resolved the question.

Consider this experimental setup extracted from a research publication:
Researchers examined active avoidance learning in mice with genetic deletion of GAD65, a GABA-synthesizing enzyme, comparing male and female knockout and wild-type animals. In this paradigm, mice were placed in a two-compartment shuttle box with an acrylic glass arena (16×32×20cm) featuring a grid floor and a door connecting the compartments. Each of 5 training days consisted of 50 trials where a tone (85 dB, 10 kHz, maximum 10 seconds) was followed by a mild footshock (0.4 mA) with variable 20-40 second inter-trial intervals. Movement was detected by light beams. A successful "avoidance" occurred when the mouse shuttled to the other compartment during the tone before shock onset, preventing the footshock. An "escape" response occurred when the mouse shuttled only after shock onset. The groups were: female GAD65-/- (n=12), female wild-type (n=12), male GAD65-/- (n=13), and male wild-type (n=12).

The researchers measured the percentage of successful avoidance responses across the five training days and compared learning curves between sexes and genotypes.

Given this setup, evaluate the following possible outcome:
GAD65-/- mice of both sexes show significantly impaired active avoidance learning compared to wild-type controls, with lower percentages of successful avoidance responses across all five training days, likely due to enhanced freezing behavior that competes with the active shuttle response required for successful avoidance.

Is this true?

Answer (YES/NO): NO